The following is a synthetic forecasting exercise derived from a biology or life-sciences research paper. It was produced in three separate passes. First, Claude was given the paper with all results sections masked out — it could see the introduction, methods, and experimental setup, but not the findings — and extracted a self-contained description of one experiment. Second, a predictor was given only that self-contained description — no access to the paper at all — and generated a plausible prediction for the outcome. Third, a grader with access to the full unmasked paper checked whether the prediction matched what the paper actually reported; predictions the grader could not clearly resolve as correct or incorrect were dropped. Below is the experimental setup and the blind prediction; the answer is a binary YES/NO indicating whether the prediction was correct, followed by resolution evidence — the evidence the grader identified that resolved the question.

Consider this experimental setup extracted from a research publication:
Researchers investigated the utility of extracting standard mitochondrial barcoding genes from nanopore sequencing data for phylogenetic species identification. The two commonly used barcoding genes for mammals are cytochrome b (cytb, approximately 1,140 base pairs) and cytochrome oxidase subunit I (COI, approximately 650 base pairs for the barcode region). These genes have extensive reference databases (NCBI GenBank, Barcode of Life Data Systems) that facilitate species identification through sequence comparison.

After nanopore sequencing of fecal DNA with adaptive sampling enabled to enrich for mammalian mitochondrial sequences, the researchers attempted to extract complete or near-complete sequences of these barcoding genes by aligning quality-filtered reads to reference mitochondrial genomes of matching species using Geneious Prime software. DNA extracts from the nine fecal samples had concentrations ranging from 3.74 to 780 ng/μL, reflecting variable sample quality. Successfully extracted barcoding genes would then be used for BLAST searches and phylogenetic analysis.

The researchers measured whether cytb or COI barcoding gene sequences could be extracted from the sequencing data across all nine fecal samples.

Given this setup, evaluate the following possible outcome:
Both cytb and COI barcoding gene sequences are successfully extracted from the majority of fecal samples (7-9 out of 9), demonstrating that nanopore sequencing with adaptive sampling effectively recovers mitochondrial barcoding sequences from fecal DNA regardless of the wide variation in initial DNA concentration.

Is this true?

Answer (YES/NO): NO